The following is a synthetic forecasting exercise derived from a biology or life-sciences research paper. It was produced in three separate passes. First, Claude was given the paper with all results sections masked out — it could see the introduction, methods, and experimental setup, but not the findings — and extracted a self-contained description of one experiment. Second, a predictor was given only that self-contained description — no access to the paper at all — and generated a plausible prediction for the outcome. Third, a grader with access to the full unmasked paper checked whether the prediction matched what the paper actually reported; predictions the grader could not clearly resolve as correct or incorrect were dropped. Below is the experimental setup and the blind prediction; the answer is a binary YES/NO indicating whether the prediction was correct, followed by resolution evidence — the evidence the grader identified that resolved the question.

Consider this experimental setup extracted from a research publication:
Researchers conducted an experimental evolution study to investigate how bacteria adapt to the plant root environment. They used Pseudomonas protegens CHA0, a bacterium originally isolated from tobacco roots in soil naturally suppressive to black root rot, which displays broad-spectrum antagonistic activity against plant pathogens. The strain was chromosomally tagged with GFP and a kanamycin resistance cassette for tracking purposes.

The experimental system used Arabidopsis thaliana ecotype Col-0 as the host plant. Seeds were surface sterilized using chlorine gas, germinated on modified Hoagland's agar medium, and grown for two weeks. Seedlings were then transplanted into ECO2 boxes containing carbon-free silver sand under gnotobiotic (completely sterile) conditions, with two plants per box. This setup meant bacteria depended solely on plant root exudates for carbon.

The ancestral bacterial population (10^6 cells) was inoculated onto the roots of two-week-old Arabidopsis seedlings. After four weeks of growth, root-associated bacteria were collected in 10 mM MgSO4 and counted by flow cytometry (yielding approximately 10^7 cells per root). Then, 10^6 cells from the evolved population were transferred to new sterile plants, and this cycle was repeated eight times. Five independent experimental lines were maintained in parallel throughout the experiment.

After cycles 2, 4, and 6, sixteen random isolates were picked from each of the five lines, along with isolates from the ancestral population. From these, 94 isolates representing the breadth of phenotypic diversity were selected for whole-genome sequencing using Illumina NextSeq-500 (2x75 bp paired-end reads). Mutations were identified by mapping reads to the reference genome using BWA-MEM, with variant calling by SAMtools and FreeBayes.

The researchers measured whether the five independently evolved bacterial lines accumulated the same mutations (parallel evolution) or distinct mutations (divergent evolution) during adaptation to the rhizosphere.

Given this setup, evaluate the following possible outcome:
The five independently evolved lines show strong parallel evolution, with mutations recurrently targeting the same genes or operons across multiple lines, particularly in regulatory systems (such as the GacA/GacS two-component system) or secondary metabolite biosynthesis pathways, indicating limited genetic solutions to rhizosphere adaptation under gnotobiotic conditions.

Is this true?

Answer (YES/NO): YES